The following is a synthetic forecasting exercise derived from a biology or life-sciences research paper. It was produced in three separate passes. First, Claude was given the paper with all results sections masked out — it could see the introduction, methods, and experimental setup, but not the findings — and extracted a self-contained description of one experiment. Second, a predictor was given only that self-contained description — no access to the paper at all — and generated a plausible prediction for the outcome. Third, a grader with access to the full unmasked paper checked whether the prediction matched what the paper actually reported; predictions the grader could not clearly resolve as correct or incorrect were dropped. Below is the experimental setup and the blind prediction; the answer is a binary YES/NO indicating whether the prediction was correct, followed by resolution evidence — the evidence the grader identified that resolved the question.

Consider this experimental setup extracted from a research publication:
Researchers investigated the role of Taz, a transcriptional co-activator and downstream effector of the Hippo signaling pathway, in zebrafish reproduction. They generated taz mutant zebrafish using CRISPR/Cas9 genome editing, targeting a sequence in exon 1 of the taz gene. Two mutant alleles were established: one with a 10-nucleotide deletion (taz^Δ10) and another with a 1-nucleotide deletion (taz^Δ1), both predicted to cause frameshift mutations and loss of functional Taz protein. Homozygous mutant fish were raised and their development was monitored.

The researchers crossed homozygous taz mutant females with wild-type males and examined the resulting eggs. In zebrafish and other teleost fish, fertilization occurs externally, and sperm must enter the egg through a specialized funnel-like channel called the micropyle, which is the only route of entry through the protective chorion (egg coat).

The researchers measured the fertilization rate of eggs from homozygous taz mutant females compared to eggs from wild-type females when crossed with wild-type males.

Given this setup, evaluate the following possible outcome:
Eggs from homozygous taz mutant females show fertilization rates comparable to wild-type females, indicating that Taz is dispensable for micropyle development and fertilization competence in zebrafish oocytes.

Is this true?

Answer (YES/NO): NO